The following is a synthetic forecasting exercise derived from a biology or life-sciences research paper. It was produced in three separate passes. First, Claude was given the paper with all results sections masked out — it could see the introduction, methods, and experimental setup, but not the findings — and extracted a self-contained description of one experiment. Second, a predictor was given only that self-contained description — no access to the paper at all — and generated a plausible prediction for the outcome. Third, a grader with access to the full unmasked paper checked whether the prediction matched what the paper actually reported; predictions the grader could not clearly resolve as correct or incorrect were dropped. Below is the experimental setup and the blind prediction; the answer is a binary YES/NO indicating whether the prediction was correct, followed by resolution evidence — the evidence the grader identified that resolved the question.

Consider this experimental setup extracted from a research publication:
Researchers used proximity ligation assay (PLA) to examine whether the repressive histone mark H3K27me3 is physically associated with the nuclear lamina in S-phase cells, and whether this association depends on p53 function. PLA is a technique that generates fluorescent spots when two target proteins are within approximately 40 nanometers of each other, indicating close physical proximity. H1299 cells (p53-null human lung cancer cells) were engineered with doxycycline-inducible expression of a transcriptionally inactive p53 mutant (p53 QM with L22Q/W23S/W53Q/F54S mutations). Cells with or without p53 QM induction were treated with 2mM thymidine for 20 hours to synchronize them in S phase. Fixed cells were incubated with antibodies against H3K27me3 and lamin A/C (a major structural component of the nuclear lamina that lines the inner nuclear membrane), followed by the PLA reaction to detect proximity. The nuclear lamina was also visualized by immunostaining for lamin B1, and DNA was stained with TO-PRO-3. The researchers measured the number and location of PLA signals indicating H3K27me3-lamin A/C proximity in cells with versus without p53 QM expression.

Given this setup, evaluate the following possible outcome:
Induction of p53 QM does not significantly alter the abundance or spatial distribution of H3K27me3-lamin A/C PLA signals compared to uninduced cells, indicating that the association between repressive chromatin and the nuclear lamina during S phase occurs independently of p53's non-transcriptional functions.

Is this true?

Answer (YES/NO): NO